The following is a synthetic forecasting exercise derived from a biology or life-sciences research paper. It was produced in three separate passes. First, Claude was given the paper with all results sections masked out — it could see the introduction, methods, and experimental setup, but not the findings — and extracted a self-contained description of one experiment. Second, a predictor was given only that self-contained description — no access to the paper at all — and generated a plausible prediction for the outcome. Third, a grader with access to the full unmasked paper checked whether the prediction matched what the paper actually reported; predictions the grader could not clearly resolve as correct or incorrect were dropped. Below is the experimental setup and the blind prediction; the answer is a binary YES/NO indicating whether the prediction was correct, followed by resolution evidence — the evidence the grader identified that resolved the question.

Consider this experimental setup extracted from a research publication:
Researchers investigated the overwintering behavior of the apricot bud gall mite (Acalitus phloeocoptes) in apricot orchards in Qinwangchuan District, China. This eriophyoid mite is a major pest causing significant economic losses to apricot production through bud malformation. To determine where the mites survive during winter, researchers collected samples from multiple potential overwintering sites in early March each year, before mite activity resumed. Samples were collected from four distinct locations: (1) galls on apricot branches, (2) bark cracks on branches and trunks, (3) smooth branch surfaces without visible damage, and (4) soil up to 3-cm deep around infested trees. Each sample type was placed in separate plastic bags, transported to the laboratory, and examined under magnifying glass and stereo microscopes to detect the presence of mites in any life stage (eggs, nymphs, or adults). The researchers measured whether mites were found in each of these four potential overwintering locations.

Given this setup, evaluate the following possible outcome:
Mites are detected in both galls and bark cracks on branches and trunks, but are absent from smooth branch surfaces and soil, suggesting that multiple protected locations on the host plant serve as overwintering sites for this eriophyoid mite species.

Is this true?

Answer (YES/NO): NO